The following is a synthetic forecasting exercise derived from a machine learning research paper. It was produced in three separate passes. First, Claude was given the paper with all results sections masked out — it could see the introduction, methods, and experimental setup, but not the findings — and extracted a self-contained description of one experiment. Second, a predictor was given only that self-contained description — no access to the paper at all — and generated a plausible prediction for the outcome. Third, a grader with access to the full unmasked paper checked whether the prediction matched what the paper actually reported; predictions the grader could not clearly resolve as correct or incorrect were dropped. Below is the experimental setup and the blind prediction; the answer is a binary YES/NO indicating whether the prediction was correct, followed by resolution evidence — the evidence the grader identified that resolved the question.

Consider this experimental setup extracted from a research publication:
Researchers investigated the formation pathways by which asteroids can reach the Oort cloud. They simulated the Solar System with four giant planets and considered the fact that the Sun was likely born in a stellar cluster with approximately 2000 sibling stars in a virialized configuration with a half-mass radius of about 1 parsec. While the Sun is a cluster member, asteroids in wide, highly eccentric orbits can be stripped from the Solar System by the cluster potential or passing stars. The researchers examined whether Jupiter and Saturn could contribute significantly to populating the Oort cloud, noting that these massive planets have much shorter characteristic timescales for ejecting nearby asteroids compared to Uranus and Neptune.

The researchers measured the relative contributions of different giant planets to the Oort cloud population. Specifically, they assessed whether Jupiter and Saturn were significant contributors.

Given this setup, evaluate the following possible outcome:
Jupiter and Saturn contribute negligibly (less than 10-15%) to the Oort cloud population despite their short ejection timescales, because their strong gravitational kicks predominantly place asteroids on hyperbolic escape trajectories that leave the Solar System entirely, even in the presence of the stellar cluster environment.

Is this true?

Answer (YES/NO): NO